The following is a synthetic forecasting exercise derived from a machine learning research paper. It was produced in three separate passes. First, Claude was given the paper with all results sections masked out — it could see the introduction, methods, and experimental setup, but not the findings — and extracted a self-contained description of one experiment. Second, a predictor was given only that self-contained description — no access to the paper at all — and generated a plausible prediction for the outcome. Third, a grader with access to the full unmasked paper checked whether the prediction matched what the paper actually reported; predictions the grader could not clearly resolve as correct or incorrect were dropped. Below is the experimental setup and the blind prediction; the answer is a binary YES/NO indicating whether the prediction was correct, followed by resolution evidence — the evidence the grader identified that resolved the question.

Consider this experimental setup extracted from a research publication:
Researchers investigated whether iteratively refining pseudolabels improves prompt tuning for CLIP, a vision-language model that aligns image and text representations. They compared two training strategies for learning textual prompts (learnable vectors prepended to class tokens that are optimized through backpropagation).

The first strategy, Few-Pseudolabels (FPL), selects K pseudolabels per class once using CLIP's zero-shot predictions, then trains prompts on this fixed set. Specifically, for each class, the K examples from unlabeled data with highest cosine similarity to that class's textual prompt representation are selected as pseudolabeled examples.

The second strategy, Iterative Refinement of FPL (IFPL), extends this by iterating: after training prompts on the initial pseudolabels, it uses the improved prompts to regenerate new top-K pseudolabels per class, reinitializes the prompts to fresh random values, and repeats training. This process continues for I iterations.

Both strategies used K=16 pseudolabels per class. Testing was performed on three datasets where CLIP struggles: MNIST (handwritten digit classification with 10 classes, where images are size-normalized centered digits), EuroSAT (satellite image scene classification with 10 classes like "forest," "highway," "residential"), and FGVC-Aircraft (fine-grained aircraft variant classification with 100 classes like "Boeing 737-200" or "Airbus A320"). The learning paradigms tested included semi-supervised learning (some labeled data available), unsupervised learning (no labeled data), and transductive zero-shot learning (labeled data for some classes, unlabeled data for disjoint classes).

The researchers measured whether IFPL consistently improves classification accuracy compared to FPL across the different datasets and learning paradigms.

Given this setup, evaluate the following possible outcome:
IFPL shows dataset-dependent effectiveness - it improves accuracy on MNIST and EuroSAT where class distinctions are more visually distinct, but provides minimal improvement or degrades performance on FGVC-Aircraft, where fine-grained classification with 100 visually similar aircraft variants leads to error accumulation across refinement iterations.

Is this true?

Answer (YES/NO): NO